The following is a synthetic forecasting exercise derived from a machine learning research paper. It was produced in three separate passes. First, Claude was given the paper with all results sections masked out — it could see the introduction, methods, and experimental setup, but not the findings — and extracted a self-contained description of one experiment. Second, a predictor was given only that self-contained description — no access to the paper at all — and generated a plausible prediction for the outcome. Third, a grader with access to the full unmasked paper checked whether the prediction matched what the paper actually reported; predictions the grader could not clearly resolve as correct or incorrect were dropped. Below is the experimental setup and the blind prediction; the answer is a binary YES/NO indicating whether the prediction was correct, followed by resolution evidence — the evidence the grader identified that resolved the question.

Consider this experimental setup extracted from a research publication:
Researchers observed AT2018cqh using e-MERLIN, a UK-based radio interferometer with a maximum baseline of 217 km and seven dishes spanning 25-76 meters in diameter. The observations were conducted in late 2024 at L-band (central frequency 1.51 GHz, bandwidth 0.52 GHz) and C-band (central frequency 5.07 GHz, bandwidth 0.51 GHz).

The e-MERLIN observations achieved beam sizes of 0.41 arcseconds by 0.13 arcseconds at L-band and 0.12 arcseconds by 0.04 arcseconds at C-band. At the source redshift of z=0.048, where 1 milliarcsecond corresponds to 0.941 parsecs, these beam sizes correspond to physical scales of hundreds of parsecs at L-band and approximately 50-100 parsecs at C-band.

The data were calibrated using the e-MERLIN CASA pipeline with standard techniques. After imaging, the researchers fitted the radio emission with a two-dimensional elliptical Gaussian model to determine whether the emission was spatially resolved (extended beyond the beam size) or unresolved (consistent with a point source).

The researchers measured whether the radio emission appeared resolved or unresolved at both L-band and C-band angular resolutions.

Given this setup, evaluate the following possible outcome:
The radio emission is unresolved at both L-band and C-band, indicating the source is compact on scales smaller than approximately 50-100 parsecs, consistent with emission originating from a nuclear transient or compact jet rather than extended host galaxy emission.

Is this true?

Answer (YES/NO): YES